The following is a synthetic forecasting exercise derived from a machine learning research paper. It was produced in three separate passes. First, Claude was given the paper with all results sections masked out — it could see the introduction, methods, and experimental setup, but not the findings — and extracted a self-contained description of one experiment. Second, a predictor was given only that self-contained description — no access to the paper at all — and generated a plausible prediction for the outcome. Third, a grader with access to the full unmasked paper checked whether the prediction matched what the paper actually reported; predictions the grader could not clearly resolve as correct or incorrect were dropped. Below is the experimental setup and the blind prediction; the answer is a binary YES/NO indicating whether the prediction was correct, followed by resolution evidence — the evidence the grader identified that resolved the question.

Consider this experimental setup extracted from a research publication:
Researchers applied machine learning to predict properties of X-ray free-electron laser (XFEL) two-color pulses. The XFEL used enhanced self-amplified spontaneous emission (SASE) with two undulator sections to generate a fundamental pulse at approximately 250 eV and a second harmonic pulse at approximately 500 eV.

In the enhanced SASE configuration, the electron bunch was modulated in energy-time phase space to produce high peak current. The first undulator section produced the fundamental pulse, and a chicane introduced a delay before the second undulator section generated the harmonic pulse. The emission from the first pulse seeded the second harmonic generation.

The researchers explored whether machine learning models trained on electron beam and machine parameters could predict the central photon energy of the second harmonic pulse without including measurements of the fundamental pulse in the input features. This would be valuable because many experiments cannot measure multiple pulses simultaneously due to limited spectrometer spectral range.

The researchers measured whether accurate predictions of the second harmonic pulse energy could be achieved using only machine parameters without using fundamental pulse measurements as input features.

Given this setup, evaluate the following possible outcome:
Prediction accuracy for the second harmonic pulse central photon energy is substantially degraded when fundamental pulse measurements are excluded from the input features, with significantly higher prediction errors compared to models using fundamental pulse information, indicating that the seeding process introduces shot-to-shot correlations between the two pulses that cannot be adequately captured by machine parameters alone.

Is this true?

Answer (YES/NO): NO